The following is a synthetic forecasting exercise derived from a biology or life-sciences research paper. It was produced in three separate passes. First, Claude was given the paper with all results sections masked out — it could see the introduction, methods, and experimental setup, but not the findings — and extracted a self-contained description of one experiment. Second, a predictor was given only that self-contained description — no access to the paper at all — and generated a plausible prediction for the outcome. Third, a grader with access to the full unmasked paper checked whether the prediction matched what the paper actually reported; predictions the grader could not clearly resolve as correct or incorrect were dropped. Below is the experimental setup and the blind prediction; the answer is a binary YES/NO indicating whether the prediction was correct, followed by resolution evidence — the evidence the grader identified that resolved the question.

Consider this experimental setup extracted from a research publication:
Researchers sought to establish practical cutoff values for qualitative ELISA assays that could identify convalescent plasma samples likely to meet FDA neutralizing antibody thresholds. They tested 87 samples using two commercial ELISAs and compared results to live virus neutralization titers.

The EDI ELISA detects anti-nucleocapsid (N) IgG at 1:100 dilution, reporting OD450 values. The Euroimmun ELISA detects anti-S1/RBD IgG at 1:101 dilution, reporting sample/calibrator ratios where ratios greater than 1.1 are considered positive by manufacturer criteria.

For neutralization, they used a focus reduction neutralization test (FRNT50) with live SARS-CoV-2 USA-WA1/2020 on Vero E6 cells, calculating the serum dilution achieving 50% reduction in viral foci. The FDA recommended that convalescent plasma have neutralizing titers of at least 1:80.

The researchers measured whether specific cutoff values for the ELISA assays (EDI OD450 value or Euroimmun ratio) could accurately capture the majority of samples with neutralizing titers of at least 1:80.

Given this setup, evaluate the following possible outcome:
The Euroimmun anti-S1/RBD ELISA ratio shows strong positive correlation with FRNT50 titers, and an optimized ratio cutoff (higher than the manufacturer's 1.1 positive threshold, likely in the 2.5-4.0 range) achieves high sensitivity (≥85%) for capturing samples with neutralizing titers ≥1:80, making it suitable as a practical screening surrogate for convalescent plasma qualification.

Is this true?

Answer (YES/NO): NO